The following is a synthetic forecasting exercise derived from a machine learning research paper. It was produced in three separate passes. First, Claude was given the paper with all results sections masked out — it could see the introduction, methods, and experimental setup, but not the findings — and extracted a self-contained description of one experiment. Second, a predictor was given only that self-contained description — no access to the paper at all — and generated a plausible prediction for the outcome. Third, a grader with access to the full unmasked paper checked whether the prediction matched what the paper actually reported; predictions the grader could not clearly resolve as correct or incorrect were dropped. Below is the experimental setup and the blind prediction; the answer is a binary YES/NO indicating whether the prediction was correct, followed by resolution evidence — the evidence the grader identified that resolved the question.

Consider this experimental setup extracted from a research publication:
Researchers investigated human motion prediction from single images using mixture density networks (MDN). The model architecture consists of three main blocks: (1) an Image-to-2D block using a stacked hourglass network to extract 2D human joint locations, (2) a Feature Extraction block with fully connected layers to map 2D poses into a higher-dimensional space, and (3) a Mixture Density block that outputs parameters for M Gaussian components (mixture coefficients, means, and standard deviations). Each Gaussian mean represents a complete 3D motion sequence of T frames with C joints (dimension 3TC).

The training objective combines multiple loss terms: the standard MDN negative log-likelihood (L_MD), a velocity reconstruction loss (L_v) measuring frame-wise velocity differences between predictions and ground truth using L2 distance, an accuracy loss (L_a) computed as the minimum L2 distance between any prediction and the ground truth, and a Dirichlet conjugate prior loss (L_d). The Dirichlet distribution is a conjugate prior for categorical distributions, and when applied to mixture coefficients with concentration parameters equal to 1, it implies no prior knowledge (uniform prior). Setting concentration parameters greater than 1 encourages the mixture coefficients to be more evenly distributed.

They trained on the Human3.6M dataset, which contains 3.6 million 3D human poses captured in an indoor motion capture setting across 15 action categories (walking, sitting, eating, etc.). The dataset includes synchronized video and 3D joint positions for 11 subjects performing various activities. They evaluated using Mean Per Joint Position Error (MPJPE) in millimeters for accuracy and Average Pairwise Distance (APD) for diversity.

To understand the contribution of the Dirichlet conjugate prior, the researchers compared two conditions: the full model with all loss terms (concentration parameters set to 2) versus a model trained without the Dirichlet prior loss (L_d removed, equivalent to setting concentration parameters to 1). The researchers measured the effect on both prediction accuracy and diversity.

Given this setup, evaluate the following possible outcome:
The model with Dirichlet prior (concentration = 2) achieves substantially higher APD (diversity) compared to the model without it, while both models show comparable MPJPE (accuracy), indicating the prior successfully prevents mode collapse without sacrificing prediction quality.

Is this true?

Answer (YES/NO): NO